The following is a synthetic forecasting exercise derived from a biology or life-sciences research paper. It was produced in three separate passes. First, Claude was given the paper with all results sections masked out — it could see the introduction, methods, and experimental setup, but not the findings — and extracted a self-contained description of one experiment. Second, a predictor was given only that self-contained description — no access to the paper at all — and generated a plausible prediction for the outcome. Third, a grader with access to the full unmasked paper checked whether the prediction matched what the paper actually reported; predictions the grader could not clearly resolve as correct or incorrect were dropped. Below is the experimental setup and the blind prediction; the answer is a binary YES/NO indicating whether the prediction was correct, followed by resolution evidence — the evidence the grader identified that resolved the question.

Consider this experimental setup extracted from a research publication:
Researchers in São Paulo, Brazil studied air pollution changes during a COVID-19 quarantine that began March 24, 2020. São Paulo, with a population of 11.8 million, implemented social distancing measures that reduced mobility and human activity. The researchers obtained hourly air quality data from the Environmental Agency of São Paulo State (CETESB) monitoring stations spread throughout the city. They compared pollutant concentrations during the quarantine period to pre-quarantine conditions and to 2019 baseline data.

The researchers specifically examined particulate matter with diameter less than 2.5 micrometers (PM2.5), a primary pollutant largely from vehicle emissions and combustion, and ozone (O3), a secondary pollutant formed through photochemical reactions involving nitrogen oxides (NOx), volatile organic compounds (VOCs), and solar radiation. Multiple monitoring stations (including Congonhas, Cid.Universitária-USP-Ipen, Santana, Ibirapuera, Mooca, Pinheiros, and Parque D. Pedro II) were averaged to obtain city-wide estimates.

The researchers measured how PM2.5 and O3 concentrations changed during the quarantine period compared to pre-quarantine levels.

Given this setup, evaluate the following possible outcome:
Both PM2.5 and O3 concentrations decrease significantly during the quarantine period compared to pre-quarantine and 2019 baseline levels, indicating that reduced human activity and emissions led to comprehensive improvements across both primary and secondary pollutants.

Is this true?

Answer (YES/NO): NO